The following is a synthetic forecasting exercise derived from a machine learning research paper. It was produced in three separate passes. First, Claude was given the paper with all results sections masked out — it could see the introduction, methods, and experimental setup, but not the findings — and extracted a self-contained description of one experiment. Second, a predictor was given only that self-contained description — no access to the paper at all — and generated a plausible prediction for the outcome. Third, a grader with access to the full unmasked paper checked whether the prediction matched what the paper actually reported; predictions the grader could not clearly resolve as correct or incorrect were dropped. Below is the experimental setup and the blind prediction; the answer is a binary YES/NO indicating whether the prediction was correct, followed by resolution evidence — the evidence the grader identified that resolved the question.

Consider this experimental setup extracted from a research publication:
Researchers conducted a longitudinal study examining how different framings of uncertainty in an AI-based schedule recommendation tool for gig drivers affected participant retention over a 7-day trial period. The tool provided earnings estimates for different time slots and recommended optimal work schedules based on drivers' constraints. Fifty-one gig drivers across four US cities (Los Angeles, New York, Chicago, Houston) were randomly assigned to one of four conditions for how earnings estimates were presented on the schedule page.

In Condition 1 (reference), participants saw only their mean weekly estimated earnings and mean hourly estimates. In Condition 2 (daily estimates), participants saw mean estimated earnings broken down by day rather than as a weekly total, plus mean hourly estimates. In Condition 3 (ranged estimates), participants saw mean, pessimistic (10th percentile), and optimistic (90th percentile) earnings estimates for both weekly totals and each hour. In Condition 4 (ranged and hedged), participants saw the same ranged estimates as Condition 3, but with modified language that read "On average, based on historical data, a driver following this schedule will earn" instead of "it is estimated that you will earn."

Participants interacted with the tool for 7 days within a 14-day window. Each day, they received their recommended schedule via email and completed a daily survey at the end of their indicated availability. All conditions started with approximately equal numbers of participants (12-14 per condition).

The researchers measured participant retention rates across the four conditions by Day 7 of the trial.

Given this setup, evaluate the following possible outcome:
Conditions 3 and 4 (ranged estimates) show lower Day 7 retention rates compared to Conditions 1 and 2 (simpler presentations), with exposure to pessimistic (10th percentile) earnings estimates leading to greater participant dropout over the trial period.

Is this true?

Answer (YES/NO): NO